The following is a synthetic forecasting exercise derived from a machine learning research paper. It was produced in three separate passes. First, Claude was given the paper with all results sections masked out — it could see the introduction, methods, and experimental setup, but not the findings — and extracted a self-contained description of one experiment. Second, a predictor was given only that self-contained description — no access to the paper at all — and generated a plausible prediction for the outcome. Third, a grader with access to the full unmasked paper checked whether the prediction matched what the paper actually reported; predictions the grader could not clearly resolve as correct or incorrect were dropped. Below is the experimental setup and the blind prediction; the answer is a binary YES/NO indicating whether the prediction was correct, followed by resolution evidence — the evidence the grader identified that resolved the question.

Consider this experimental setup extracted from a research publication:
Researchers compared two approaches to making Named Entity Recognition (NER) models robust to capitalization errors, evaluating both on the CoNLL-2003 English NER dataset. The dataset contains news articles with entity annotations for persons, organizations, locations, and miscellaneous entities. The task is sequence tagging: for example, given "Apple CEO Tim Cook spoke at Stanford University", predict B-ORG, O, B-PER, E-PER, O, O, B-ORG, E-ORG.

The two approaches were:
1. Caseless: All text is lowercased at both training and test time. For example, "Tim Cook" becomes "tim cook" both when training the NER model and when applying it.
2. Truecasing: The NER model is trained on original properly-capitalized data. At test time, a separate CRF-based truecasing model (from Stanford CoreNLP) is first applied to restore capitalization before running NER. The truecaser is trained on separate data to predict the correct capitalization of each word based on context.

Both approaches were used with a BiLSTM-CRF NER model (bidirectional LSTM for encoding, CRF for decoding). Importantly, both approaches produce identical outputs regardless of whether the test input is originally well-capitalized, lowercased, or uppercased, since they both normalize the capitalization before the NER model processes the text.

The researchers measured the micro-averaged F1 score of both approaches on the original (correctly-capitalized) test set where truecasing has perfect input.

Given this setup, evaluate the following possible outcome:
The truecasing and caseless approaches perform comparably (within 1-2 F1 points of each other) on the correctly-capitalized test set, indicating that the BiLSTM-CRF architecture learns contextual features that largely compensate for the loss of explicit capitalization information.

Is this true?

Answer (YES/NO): YES